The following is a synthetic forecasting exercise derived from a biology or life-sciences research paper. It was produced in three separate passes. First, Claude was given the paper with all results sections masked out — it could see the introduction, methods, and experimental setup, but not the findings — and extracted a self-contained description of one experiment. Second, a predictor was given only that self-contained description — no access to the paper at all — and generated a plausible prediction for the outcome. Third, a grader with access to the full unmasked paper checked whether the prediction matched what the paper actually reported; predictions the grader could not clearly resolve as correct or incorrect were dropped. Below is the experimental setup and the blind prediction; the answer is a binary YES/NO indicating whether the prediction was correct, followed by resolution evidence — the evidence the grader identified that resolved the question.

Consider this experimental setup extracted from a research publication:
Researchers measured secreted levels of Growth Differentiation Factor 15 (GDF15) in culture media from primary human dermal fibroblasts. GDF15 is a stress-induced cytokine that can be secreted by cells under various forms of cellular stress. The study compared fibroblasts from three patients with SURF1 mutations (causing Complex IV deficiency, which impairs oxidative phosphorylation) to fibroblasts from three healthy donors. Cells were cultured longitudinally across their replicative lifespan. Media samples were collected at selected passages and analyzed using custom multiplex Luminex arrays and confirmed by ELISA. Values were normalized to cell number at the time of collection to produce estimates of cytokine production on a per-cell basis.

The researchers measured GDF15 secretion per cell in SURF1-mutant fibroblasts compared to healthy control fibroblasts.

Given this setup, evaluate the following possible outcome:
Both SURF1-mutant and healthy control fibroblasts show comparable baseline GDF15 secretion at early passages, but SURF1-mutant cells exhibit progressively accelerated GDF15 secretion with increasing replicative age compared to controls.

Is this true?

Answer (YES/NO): NO